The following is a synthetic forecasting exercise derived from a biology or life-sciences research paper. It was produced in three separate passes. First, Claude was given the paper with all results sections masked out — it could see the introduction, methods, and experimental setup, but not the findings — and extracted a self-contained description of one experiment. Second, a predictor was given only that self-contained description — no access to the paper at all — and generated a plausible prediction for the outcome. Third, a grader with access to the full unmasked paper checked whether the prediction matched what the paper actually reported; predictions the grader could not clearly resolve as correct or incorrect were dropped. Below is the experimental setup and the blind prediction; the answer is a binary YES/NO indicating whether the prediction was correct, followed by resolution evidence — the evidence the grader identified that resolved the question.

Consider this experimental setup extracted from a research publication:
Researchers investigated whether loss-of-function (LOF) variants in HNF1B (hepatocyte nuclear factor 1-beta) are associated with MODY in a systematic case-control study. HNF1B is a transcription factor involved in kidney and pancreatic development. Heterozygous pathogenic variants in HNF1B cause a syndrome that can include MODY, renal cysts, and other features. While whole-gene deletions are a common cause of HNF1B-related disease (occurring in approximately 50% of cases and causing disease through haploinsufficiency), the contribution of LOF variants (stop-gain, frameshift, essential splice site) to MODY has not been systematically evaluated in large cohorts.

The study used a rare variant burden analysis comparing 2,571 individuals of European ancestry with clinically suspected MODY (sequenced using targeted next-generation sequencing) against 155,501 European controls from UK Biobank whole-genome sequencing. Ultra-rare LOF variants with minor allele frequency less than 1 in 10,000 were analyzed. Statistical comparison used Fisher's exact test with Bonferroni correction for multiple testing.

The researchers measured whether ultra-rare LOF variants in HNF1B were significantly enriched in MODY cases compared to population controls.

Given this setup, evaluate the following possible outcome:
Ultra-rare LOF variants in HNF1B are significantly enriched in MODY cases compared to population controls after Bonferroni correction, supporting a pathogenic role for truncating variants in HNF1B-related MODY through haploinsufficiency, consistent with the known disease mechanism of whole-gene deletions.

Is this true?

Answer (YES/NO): YES